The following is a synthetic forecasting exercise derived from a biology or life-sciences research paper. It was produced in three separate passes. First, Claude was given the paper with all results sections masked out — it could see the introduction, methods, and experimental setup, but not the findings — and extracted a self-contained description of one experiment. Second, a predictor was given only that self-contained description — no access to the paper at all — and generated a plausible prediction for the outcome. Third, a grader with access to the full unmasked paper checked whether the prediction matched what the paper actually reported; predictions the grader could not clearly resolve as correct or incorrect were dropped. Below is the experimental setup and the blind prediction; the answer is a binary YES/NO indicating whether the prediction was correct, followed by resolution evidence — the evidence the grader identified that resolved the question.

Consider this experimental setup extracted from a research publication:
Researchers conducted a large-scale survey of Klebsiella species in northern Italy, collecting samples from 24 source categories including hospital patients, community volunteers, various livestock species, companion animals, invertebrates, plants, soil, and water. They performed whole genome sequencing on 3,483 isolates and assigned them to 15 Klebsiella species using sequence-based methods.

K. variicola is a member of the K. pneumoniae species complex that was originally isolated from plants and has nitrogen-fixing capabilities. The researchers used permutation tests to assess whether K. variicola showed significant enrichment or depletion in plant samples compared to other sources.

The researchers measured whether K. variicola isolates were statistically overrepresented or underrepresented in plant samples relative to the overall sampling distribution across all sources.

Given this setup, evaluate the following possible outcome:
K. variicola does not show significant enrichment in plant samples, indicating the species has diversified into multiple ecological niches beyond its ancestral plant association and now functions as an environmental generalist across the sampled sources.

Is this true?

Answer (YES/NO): NO